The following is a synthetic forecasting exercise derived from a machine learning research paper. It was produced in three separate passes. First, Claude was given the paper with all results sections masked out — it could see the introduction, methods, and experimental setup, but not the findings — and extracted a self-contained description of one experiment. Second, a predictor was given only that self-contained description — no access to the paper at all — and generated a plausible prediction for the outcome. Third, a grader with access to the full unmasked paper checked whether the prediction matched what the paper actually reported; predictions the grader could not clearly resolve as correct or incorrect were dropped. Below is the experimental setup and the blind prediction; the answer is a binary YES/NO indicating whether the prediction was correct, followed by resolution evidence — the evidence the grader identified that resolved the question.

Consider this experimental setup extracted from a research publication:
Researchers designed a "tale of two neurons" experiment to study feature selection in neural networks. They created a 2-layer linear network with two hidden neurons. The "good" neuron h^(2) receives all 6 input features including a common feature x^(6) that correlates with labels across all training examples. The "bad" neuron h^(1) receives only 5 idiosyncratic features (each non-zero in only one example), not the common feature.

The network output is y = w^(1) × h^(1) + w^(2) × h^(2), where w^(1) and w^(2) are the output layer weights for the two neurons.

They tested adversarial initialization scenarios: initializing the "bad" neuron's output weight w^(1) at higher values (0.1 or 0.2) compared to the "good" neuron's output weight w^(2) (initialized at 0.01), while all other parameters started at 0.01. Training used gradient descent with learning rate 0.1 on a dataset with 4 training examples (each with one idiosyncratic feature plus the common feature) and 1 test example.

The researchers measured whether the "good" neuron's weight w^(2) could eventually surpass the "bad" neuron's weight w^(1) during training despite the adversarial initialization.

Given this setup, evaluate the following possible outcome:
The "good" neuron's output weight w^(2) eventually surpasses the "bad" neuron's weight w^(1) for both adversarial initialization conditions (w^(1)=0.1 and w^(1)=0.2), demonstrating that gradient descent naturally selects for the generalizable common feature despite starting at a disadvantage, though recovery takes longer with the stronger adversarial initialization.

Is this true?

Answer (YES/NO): YES